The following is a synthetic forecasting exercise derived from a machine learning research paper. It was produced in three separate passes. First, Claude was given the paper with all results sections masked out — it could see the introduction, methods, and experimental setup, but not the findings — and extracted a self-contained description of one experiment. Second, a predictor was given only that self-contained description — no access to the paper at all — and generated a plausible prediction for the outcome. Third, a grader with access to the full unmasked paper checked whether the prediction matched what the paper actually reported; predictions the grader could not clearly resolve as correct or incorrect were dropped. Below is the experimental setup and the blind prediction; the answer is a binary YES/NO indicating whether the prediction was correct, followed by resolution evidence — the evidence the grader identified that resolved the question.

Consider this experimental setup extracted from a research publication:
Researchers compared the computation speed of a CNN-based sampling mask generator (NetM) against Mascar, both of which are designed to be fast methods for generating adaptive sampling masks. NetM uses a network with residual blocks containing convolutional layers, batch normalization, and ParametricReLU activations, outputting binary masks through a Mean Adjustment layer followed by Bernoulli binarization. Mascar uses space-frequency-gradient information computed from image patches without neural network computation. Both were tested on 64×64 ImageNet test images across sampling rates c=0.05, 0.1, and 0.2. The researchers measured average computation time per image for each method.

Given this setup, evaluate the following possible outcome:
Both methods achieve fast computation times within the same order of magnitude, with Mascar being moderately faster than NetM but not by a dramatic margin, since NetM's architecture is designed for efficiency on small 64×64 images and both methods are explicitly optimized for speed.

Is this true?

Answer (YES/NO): NO